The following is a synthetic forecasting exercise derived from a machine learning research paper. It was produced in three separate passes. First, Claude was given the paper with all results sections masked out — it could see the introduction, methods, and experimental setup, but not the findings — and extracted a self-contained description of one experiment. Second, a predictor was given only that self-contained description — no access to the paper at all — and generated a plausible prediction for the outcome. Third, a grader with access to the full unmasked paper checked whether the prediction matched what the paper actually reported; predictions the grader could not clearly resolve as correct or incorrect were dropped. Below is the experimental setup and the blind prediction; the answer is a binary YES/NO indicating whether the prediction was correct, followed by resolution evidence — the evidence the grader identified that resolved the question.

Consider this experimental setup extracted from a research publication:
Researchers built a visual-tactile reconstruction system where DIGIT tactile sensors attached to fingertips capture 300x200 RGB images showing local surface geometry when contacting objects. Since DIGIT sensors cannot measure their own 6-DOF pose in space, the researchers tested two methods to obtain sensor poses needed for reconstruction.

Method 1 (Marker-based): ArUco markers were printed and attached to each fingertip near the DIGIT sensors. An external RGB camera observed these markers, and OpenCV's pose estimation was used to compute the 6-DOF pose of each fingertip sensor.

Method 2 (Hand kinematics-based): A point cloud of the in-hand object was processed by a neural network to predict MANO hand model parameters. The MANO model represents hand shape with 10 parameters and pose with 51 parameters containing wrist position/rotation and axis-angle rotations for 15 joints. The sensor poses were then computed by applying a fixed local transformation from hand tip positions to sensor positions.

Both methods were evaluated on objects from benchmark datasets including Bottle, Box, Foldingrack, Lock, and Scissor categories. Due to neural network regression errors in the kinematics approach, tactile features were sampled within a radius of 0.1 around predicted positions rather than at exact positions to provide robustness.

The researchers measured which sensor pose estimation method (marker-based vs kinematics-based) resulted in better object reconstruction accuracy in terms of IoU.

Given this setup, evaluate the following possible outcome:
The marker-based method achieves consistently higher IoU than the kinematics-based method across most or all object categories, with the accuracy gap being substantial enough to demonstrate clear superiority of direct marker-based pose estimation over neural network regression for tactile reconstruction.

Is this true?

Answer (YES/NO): NO